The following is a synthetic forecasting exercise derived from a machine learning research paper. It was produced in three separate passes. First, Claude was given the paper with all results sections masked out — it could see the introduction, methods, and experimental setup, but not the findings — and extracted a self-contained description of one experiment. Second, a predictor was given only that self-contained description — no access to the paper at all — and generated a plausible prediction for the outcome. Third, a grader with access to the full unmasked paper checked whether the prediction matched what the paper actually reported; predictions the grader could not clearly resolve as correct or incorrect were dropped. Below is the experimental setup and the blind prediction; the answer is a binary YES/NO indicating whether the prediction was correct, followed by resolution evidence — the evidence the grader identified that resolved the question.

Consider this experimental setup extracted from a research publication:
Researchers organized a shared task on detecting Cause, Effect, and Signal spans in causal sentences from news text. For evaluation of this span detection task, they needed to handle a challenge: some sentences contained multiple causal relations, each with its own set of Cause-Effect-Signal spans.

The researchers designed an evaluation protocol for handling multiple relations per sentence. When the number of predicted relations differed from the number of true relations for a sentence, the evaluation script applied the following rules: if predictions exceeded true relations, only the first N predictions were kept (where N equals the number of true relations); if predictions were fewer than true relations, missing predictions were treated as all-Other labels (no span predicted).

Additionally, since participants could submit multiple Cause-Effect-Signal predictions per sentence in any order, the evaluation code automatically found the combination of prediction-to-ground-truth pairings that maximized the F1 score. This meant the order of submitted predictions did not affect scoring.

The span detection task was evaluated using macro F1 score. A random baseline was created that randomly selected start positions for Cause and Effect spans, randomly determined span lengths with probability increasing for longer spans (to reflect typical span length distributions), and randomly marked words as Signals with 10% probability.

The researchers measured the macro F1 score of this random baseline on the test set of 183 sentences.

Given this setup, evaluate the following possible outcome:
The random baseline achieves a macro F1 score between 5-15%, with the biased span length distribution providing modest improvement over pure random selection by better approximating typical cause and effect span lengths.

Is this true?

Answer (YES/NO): NO